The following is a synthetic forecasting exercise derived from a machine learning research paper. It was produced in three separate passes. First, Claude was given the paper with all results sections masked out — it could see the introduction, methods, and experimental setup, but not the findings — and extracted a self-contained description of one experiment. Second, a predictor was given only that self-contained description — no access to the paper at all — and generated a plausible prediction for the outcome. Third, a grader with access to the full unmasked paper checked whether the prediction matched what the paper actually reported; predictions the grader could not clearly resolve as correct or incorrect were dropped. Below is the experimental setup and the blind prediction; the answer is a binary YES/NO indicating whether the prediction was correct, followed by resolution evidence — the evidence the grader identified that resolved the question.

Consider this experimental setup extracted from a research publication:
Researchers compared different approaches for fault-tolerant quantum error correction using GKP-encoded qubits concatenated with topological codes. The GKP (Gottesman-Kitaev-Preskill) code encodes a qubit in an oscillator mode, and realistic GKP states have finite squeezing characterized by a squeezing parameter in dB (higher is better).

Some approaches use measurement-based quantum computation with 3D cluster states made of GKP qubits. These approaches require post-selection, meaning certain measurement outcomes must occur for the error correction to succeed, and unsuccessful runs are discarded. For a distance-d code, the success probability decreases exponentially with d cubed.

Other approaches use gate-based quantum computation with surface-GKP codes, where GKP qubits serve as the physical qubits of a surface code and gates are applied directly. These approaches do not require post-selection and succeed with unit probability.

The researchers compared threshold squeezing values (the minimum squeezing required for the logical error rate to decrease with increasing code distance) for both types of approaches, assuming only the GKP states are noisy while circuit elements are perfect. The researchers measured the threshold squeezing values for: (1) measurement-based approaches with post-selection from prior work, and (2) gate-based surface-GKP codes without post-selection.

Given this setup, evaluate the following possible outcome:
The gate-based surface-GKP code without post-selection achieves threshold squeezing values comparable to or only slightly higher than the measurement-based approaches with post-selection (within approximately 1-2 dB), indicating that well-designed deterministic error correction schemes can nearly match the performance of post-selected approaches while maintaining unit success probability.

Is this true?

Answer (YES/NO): NO